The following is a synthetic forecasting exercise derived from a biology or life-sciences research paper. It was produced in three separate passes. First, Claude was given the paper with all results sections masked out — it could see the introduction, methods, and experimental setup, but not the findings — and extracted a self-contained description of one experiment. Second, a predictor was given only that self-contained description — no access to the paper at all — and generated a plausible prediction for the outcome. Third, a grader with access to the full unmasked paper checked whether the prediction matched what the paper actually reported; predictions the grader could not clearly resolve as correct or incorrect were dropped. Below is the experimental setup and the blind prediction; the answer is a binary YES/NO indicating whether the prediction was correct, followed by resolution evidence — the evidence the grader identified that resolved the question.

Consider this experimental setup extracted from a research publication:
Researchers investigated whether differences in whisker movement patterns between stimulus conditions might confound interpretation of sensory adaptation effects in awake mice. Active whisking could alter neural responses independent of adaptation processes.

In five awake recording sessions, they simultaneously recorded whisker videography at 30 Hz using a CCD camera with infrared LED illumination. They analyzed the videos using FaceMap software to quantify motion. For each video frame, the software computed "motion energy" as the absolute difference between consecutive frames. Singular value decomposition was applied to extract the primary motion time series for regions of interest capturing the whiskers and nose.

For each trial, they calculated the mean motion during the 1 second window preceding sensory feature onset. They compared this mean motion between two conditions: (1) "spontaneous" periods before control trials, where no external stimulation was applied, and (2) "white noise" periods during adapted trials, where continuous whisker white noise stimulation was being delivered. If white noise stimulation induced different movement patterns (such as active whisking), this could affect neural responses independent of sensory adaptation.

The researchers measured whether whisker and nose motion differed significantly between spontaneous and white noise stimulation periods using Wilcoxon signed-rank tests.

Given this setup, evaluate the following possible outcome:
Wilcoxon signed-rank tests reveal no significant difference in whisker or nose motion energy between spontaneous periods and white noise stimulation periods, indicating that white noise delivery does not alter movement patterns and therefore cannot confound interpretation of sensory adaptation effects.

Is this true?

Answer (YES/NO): YES